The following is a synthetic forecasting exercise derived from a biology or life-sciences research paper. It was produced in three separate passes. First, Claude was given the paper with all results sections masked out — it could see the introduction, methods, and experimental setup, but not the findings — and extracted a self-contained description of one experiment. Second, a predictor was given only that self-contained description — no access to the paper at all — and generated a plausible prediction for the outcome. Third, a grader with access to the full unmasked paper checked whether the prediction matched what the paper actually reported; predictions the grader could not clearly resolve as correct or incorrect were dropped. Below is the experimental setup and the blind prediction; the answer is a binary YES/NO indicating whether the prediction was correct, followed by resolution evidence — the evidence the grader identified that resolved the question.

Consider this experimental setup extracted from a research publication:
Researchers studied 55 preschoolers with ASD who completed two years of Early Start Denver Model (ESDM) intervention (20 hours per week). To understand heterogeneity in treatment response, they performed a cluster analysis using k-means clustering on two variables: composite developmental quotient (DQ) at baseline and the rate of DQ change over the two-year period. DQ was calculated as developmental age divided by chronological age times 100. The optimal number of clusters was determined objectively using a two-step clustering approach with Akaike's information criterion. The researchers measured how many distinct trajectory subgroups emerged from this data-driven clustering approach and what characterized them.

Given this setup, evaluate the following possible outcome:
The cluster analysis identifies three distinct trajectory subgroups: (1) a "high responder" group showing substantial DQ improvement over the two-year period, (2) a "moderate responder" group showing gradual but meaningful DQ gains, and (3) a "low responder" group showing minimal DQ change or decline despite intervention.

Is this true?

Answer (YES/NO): NO